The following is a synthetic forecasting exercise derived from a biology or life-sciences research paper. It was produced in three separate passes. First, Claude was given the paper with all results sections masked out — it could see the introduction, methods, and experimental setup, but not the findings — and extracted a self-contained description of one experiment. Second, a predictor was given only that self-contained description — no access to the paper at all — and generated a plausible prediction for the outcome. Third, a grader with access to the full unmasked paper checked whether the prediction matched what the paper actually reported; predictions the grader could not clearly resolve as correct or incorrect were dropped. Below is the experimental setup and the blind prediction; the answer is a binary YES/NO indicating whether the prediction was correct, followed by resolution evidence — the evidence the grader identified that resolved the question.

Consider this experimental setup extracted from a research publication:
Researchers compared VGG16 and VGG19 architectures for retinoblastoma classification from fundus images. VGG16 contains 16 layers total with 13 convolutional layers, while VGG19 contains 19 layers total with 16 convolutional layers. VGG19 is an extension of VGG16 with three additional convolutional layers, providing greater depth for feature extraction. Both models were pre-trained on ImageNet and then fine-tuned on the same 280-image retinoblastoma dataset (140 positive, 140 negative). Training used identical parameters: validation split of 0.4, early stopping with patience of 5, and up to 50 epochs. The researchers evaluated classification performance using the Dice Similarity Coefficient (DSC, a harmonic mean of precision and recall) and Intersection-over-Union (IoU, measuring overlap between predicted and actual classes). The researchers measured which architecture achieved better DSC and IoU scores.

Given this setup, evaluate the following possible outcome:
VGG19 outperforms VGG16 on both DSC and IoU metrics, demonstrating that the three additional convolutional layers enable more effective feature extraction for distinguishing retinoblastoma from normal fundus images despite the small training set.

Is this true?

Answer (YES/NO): NO